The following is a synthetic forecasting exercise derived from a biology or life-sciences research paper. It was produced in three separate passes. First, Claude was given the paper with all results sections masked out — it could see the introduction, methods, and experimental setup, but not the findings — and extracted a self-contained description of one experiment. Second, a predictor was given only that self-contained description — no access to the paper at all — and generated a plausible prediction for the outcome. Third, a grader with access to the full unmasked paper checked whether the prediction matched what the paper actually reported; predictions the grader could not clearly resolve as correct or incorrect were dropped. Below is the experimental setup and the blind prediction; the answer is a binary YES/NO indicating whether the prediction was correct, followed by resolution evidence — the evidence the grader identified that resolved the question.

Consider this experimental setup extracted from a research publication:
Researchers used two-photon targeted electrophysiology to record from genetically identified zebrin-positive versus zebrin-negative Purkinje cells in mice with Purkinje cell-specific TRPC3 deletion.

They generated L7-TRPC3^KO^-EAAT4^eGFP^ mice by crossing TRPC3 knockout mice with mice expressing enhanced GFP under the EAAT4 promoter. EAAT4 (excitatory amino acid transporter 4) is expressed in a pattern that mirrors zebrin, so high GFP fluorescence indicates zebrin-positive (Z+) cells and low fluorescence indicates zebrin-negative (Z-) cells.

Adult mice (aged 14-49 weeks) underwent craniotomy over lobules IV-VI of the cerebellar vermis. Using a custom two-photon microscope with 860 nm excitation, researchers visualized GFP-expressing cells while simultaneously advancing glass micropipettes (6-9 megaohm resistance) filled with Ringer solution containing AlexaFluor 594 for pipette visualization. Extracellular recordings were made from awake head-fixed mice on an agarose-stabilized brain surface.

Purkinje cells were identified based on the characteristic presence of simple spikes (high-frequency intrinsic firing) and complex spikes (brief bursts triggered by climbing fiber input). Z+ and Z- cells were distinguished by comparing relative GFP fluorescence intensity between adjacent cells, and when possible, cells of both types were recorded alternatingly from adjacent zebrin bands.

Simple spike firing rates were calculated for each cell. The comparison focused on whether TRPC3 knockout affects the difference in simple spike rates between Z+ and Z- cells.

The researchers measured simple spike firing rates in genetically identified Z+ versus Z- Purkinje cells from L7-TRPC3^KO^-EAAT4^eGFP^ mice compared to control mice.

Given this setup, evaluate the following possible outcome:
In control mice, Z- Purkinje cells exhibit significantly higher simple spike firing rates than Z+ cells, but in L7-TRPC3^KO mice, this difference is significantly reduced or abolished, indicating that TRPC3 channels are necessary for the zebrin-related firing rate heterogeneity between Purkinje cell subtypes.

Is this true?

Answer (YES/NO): YES